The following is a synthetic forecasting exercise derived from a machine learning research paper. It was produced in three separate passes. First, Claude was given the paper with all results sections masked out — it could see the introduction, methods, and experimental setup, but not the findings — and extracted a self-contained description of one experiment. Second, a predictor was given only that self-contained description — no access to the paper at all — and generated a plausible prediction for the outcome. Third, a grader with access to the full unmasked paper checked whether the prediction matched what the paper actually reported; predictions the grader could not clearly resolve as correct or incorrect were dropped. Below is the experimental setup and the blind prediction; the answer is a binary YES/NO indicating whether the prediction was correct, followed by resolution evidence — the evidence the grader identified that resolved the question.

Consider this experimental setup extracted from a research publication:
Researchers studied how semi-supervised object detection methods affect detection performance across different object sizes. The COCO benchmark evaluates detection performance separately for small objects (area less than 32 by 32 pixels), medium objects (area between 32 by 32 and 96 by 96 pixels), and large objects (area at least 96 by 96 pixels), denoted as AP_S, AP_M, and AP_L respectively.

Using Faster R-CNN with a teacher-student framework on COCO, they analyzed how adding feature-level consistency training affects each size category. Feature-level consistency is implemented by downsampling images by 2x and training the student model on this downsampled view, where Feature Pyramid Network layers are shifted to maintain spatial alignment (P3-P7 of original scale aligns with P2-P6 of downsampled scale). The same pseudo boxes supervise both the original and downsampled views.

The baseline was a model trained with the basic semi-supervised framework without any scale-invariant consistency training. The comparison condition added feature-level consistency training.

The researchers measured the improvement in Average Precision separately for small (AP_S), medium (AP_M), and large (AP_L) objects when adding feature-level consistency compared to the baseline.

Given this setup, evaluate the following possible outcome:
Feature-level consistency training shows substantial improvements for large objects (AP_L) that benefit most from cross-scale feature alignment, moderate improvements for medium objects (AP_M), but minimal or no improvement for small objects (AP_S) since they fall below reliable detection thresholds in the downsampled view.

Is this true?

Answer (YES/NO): NO